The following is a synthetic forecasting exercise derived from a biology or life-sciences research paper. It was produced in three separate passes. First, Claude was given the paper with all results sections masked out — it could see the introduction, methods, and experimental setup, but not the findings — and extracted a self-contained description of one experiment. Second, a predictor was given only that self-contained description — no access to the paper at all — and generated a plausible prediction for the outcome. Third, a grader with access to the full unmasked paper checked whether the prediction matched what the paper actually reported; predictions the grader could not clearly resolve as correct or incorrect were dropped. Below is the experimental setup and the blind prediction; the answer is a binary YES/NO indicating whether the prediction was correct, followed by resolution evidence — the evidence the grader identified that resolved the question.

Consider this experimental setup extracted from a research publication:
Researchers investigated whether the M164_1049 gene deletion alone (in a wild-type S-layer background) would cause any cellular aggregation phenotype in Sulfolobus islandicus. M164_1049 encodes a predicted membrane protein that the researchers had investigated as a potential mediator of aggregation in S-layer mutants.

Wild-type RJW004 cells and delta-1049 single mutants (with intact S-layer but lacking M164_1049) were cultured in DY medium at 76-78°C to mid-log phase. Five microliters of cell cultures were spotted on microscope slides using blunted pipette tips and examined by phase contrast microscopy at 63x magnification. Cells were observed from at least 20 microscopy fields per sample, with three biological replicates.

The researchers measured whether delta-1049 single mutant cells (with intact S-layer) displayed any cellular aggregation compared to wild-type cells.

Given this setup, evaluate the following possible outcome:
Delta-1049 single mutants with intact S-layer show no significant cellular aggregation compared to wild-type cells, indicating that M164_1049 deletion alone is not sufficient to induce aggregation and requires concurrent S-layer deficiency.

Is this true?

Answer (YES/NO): YES